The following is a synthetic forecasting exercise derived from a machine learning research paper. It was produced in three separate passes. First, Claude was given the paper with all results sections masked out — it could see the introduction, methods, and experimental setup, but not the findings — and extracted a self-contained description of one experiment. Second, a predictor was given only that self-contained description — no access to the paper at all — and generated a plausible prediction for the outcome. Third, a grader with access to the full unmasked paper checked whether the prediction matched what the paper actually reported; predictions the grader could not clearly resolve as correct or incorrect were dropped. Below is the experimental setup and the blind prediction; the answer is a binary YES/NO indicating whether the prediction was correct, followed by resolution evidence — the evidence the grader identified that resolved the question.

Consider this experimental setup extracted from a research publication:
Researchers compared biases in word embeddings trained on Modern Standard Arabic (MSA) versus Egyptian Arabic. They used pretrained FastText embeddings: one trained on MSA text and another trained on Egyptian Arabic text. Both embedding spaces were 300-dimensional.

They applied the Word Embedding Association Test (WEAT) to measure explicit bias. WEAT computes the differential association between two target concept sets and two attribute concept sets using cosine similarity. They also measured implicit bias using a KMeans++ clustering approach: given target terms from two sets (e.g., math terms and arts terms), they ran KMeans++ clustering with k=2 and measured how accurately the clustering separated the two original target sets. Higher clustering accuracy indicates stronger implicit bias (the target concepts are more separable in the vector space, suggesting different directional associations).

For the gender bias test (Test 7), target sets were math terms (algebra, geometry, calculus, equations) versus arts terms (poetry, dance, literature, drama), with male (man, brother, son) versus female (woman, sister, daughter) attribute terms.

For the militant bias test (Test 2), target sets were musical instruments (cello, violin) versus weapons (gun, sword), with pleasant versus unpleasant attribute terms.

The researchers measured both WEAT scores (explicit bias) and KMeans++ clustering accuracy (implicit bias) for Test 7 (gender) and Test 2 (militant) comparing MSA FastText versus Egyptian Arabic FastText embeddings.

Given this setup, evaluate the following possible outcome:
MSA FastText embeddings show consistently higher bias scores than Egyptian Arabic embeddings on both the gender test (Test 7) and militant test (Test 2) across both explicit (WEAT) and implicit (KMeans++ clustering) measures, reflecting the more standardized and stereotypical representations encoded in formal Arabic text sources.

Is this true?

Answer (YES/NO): NO